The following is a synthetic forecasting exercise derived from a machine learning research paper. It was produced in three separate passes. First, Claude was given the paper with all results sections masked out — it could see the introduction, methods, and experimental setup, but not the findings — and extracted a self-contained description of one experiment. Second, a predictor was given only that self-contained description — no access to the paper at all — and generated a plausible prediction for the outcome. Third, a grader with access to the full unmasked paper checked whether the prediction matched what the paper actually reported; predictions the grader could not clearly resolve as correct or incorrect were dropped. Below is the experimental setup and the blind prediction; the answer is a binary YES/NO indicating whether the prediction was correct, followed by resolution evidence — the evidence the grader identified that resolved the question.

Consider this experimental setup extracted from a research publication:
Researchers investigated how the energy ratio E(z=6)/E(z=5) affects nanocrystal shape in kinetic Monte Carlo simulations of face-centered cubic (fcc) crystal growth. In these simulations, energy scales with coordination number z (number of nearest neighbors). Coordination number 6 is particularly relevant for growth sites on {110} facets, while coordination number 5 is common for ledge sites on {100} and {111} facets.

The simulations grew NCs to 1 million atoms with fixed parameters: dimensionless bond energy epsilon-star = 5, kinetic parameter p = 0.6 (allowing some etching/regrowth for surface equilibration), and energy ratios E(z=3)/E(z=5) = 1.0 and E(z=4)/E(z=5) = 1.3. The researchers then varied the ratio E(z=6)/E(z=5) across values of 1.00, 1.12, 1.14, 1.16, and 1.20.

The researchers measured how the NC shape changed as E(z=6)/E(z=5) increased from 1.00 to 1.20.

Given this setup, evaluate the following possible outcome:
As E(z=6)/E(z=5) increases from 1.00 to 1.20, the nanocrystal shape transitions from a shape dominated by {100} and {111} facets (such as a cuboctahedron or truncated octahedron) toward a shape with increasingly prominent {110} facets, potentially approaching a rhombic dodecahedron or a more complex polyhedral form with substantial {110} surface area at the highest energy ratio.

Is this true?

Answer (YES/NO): NO